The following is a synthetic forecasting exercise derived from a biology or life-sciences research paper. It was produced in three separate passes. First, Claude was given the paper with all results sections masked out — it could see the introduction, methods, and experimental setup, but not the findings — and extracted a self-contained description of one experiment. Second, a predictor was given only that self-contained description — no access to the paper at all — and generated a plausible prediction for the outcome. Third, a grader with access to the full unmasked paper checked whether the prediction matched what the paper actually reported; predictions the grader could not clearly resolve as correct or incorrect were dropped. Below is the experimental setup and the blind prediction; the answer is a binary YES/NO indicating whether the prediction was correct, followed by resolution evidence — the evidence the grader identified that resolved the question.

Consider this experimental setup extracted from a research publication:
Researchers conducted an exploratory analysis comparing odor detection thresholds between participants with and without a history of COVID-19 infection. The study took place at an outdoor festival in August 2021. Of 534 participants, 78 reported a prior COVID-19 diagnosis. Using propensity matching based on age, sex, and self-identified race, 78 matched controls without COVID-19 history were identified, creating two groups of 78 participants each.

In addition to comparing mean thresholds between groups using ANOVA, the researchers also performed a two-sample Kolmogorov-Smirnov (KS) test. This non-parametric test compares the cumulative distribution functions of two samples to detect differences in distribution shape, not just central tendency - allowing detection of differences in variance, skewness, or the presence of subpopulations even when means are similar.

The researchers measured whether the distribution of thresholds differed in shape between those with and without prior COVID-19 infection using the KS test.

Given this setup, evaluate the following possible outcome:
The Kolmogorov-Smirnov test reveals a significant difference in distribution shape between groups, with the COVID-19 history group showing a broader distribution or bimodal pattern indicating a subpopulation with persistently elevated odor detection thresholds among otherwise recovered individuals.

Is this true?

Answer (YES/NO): NO